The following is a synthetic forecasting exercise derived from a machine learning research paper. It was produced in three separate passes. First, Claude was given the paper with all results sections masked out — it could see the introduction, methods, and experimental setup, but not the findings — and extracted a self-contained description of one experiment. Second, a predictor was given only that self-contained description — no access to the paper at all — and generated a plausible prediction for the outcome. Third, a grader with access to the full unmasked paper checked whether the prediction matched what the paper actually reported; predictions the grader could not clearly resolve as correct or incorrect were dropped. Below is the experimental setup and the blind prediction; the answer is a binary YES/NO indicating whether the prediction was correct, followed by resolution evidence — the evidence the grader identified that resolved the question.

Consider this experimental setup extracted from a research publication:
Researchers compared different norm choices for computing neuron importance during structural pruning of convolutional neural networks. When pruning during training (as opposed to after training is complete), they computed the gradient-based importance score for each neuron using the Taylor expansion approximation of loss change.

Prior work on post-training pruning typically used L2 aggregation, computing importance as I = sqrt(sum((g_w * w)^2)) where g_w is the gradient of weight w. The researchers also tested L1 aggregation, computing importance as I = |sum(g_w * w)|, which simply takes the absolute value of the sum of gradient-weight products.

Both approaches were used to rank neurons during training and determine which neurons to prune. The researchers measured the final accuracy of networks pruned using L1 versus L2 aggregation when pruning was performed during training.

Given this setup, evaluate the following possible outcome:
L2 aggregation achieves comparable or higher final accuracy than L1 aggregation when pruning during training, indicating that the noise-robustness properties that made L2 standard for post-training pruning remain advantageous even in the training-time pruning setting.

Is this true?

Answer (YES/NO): NO